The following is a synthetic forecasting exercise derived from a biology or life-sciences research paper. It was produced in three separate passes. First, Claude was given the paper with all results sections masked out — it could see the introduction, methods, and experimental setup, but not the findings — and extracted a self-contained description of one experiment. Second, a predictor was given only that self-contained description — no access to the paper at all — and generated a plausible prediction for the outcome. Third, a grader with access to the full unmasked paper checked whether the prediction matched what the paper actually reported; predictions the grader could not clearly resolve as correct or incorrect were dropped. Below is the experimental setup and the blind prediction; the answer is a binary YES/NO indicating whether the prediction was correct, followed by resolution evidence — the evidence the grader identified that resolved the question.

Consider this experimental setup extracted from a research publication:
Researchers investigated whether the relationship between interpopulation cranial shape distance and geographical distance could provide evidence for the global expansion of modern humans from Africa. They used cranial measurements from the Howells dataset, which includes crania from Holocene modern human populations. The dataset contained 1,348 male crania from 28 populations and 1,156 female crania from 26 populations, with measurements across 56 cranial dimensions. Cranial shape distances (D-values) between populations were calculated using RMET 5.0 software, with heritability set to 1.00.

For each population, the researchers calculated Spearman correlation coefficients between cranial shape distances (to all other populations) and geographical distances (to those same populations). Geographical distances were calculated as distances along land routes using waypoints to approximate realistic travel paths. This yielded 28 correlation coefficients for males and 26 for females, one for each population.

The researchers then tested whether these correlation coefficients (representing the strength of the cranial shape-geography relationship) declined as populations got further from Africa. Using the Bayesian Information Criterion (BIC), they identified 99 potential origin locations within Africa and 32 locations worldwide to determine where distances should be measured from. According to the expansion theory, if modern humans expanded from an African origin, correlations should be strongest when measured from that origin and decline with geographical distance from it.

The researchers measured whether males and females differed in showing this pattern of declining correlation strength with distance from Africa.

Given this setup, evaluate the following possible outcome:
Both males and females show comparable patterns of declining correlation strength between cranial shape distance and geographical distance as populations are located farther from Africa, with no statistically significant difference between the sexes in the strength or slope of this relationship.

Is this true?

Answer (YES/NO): NO